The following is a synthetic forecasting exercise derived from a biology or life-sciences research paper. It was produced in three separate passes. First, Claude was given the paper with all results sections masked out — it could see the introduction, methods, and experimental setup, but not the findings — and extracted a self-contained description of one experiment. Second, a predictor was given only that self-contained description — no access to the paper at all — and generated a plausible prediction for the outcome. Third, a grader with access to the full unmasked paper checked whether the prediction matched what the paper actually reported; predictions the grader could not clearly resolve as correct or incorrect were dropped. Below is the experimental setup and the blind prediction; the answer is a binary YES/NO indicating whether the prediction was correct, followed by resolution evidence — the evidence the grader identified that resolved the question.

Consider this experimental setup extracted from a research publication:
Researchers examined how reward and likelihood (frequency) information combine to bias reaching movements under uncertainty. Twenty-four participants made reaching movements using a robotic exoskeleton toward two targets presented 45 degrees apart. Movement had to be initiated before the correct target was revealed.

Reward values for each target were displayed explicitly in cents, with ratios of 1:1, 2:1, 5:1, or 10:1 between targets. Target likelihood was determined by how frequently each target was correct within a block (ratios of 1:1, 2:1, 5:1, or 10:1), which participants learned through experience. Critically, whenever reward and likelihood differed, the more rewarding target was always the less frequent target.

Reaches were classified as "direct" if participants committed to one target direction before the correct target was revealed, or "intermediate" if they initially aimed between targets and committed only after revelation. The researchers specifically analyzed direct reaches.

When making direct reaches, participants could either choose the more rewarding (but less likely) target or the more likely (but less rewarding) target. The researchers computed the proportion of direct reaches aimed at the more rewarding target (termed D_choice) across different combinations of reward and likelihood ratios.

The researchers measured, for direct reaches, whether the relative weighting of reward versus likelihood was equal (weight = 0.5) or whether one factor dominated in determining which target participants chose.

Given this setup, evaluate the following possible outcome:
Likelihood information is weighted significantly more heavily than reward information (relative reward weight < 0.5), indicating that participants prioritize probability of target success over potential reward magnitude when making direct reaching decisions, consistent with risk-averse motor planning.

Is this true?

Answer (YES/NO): YES